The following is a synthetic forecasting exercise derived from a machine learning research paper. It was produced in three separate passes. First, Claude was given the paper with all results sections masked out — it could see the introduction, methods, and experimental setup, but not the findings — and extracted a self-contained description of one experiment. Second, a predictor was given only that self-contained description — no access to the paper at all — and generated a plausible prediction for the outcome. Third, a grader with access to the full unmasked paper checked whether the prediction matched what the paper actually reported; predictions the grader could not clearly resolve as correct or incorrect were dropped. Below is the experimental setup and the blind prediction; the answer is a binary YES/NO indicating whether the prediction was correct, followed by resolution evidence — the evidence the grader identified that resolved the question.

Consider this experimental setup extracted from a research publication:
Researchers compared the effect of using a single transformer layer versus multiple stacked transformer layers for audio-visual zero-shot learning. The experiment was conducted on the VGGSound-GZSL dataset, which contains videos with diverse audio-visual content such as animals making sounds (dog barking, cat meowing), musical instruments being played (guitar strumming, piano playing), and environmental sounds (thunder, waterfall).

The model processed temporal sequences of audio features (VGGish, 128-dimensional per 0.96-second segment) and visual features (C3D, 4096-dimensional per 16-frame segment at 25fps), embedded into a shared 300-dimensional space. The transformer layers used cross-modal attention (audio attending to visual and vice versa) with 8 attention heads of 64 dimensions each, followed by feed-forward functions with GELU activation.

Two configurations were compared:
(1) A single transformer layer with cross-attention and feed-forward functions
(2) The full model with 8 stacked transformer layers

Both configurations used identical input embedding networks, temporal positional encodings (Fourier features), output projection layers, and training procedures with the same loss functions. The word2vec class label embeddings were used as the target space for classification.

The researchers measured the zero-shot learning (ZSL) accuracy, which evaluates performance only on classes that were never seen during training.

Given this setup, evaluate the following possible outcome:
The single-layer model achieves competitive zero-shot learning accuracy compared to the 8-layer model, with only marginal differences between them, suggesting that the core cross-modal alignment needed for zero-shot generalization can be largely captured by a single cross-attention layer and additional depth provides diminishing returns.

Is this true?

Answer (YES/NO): NO